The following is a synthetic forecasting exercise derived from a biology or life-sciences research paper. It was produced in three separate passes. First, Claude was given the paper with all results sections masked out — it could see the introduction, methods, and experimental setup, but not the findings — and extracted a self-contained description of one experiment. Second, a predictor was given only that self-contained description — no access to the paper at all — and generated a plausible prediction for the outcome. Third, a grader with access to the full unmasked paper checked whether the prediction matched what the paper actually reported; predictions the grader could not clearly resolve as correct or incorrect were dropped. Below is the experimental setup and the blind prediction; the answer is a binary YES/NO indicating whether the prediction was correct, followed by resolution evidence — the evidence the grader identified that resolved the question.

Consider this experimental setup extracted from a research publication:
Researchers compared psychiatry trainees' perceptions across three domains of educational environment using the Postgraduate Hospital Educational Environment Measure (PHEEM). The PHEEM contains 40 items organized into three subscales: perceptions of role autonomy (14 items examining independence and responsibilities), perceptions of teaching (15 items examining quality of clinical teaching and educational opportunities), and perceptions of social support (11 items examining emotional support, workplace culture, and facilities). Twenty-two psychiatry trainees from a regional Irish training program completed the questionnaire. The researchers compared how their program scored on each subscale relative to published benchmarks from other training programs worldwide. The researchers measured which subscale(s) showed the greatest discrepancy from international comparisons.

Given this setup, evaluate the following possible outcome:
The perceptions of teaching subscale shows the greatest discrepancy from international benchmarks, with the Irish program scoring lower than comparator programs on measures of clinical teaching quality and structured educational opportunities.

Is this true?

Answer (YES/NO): NO